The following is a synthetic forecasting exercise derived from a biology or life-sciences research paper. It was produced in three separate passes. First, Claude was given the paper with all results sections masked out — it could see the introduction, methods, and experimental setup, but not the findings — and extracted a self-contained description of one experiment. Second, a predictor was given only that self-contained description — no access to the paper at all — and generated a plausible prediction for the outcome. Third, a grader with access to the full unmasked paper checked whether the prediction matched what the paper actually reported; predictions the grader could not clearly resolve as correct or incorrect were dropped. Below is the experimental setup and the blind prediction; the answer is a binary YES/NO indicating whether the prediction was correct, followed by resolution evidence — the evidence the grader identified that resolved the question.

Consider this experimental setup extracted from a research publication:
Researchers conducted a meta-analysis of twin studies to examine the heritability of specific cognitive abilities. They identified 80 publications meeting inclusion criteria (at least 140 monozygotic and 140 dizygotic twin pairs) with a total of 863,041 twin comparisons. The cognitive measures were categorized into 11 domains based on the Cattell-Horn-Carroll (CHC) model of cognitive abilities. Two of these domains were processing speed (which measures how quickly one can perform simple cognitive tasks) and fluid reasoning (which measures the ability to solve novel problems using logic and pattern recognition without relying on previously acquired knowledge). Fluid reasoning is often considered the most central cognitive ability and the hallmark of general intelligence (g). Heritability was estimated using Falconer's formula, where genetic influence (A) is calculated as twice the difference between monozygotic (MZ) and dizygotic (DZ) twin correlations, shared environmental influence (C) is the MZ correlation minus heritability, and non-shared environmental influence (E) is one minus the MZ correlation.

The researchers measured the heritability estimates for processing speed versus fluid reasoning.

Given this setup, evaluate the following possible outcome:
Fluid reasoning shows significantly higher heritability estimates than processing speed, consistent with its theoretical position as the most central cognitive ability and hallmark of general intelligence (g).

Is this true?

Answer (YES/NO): NO